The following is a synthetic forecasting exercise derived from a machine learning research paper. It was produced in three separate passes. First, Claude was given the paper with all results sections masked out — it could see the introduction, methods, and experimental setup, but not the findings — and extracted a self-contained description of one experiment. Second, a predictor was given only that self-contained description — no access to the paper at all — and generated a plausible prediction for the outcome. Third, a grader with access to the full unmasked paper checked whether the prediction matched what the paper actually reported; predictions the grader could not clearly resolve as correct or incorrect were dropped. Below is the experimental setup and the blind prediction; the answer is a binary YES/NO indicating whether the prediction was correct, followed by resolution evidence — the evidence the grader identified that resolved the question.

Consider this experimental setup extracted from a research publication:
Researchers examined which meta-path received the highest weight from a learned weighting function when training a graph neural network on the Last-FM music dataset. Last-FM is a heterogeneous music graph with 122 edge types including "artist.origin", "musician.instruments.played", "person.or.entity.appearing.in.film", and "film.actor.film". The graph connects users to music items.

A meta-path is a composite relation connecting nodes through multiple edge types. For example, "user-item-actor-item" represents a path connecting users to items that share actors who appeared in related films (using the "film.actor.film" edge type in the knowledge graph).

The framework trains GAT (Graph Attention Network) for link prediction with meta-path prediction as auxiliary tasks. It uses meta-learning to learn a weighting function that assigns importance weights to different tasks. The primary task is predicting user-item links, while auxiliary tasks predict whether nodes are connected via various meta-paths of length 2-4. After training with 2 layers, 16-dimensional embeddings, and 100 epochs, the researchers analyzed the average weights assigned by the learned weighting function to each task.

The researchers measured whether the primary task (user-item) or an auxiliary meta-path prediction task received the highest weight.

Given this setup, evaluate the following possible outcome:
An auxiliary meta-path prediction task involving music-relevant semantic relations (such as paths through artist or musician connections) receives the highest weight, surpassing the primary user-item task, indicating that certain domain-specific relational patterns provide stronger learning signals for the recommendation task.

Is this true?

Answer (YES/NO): NO